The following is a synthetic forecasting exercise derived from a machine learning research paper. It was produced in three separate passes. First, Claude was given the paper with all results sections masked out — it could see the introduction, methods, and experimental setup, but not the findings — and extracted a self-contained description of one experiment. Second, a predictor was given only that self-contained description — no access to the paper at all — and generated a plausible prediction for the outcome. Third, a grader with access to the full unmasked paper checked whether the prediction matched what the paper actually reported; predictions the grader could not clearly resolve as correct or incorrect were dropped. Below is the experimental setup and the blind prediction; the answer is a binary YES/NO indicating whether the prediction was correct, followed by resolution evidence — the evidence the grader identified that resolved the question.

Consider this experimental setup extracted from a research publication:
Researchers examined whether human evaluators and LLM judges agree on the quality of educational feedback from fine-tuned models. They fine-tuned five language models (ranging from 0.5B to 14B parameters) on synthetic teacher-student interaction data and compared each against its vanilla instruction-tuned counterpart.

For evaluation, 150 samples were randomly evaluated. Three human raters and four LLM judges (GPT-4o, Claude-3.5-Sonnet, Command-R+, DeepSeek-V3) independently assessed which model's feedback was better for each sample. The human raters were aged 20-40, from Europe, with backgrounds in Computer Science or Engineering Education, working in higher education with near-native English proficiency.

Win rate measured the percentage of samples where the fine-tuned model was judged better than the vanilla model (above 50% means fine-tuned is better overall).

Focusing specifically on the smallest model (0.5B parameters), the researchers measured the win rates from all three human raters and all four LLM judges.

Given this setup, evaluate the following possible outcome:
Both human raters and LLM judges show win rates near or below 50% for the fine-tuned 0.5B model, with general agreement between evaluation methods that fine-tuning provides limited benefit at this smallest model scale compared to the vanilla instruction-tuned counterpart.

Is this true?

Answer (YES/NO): NO